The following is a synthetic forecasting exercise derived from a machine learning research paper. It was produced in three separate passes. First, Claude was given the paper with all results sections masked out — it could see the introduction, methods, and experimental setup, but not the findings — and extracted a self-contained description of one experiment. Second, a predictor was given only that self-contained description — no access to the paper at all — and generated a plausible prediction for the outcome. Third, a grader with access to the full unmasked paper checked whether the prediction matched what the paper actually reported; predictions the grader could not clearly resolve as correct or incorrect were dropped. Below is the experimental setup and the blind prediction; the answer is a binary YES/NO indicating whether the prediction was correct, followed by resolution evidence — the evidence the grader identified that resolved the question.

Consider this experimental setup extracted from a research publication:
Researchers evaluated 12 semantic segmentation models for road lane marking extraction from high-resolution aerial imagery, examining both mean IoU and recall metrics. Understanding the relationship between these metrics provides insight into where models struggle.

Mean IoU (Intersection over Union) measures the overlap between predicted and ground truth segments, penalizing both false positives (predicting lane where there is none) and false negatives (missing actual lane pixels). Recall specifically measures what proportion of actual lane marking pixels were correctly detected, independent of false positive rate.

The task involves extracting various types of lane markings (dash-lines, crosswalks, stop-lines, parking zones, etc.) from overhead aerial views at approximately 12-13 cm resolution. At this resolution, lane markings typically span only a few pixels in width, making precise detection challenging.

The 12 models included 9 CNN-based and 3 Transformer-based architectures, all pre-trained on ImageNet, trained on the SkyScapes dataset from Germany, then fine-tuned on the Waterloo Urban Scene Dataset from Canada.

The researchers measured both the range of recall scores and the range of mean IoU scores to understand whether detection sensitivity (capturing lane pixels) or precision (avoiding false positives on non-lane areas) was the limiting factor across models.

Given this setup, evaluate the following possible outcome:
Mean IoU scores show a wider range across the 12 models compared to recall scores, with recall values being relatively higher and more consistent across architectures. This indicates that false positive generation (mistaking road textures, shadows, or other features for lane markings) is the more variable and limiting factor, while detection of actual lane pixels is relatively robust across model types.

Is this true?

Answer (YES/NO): YES